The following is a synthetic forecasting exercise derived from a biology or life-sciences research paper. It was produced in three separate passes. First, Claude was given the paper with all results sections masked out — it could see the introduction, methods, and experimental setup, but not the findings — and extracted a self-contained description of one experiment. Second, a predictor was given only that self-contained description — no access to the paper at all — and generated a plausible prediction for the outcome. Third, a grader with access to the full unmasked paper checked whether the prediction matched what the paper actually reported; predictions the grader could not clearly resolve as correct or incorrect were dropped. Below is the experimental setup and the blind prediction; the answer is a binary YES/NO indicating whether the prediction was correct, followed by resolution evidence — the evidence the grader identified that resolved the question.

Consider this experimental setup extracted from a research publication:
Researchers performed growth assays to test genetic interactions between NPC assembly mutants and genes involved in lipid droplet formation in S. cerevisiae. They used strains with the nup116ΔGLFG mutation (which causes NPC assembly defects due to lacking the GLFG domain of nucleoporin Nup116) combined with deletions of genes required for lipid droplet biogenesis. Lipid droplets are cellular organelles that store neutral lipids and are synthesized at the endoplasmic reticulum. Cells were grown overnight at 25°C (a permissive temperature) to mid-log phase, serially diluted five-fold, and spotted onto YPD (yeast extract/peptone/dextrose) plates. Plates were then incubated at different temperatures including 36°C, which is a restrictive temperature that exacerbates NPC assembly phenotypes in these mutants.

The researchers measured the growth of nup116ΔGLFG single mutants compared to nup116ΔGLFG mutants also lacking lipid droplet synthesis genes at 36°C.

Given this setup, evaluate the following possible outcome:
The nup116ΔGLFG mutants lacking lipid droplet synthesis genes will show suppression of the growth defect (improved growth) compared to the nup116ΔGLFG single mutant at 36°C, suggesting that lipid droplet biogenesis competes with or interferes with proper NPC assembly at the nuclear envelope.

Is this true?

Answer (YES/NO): NO